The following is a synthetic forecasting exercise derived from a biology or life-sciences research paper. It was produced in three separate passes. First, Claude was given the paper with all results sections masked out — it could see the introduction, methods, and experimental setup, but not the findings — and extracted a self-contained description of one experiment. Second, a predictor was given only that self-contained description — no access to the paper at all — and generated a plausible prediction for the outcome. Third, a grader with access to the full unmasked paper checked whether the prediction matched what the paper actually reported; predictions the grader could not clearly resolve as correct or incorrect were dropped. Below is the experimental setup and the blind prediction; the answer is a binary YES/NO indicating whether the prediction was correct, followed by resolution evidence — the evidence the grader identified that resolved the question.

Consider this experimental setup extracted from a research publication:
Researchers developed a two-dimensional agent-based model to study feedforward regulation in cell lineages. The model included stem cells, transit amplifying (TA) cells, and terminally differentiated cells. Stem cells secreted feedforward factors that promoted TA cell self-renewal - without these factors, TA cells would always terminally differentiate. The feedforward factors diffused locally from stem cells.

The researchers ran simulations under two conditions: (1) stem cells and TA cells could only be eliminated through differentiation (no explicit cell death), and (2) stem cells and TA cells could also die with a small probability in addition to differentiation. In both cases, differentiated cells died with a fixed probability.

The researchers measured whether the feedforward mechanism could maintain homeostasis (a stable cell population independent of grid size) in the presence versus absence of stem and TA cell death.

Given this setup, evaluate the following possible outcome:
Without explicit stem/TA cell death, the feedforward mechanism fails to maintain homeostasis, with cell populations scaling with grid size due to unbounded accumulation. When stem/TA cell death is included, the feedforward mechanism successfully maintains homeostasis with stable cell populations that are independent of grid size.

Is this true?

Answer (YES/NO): NO